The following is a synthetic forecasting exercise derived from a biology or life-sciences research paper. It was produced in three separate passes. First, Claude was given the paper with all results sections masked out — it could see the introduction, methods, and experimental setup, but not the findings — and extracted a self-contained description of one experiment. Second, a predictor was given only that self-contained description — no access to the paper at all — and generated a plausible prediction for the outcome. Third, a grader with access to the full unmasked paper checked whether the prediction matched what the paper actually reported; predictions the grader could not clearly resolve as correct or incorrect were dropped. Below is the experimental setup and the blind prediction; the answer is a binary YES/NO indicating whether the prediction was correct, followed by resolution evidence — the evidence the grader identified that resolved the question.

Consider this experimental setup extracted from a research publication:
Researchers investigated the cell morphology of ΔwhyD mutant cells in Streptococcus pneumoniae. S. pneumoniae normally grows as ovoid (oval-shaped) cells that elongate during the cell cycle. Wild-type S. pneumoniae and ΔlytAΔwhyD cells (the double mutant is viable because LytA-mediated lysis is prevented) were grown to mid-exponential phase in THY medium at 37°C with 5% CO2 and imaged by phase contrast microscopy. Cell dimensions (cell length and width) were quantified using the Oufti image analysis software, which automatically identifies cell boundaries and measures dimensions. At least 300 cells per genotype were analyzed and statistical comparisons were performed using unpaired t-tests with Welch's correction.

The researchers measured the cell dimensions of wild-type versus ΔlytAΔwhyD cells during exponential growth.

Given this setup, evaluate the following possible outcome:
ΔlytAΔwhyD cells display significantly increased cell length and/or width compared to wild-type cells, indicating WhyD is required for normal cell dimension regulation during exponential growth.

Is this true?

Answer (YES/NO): YES